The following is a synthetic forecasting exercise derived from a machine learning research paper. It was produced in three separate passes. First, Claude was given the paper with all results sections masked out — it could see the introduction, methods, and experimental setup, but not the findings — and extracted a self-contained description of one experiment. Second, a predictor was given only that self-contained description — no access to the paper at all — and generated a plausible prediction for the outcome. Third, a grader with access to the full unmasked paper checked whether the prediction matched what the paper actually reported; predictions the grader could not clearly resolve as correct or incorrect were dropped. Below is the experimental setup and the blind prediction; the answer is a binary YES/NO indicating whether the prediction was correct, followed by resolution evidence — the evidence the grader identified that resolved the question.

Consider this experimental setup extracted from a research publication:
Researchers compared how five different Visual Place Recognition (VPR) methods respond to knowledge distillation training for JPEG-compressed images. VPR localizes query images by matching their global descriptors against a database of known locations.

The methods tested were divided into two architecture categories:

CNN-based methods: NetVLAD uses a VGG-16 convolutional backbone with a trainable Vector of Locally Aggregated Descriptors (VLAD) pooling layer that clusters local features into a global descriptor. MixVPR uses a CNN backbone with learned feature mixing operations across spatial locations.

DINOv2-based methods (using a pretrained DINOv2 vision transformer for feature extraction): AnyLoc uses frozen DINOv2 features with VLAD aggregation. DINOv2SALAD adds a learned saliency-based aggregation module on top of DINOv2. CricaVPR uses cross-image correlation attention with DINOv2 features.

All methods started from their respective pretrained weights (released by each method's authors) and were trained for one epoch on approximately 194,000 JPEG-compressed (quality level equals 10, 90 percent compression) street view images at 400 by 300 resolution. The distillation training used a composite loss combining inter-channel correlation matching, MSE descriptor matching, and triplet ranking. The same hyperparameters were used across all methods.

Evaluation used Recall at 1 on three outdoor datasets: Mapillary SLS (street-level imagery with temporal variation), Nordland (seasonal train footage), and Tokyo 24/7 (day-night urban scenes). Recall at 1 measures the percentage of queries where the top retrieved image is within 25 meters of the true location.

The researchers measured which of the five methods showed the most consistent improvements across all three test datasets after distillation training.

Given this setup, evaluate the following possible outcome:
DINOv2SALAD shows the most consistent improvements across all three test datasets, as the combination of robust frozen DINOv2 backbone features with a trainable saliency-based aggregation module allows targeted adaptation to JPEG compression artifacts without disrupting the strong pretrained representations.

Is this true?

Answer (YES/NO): NO